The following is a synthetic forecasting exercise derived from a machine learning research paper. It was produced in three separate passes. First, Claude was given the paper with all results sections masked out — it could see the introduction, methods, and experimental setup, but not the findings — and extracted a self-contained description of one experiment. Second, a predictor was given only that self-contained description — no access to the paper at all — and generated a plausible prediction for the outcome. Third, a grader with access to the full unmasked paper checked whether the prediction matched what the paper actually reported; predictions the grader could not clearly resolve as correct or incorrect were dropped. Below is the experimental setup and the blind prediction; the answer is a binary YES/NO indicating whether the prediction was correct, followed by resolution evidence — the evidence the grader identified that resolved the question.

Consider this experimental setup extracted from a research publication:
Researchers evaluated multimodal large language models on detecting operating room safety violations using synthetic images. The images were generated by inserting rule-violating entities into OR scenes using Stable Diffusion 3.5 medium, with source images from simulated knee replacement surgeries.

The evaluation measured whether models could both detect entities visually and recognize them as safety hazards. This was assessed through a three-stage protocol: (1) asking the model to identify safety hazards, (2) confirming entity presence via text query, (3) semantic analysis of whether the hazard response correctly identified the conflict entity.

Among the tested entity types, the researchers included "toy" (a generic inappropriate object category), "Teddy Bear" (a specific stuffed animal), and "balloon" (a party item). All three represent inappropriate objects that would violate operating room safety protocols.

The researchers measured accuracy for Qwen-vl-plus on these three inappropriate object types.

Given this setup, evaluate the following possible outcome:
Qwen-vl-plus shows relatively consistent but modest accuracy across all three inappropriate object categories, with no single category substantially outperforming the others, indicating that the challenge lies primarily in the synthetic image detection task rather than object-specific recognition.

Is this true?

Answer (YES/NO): NO